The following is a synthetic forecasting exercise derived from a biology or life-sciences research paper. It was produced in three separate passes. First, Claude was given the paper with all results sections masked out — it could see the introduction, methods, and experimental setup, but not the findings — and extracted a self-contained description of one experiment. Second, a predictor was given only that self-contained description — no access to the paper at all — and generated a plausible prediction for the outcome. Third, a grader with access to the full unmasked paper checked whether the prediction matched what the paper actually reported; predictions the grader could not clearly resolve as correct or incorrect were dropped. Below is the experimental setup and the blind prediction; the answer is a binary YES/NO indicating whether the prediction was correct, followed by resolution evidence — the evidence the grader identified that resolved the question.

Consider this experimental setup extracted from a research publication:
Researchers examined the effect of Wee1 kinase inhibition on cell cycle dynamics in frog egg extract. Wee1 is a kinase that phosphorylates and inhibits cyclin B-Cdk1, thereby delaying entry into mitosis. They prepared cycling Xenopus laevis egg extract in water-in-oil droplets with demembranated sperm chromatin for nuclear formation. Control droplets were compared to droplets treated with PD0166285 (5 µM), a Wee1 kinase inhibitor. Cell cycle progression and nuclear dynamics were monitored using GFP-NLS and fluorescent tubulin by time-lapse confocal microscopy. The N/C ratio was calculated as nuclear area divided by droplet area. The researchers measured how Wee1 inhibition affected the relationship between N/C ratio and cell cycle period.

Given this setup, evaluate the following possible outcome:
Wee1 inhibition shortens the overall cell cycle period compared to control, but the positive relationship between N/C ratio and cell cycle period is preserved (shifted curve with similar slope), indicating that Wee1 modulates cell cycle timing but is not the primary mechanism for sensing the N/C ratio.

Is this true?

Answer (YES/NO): NO